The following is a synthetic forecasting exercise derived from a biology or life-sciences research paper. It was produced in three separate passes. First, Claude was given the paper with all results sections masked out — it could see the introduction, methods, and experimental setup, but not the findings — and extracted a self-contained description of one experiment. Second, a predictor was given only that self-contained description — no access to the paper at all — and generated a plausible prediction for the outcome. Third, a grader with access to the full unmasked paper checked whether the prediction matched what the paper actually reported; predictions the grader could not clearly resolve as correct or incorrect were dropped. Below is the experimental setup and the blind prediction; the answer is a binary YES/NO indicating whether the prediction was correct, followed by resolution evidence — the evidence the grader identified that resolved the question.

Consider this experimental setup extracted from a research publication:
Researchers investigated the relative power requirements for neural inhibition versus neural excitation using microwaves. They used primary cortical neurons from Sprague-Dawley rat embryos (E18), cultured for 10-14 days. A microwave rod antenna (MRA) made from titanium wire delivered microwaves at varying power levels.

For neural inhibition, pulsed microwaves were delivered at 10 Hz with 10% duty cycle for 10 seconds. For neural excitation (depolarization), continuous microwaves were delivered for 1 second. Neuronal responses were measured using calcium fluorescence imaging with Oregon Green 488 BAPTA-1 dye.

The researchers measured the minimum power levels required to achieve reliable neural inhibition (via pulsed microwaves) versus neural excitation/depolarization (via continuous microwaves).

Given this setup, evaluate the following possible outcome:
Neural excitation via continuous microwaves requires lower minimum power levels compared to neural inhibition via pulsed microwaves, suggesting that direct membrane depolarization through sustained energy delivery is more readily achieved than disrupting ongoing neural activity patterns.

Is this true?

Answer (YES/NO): NO